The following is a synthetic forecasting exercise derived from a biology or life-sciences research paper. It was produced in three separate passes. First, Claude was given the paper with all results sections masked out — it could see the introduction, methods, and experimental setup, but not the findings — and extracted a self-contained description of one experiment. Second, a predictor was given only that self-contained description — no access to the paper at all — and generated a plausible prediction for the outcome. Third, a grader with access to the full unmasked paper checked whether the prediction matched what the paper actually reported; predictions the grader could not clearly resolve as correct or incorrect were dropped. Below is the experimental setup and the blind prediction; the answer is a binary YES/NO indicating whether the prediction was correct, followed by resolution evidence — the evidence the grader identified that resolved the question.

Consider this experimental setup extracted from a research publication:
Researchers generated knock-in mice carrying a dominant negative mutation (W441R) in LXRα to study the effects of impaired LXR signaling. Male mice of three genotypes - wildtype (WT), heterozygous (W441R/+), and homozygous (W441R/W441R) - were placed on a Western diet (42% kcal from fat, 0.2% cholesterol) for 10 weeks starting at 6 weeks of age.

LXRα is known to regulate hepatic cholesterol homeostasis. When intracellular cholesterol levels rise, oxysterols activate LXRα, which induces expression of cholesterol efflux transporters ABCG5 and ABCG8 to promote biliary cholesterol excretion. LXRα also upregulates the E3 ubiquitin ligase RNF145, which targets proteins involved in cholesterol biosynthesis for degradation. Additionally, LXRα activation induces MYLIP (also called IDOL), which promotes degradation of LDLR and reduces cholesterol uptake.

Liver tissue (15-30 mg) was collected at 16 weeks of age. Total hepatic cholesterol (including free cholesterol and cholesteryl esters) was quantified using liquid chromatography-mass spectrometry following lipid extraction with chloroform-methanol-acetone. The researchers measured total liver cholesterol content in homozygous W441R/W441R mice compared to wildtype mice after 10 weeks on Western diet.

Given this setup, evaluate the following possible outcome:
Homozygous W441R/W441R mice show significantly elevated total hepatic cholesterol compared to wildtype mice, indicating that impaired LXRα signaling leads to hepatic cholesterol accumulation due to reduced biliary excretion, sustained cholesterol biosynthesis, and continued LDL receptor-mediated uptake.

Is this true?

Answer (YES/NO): YES